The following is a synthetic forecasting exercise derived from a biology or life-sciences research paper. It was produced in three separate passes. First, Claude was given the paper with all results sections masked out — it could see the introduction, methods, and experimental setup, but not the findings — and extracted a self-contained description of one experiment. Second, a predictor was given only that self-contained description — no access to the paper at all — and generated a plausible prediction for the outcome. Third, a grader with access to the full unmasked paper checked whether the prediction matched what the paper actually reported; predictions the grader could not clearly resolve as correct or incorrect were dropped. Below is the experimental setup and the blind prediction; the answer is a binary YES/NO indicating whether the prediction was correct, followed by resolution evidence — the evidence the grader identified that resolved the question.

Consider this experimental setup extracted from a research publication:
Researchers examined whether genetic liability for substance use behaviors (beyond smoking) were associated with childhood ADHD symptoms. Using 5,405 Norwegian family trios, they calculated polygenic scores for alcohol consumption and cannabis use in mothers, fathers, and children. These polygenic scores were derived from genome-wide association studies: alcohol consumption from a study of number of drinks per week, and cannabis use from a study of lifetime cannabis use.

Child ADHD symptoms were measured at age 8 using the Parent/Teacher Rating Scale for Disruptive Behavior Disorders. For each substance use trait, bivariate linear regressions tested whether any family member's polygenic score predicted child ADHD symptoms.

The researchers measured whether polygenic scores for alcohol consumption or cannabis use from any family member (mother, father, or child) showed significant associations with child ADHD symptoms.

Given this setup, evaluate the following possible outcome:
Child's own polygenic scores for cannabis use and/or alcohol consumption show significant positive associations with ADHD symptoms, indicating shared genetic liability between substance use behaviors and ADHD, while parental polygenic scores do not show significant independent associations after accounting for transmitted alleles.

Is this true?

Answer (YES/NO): NO